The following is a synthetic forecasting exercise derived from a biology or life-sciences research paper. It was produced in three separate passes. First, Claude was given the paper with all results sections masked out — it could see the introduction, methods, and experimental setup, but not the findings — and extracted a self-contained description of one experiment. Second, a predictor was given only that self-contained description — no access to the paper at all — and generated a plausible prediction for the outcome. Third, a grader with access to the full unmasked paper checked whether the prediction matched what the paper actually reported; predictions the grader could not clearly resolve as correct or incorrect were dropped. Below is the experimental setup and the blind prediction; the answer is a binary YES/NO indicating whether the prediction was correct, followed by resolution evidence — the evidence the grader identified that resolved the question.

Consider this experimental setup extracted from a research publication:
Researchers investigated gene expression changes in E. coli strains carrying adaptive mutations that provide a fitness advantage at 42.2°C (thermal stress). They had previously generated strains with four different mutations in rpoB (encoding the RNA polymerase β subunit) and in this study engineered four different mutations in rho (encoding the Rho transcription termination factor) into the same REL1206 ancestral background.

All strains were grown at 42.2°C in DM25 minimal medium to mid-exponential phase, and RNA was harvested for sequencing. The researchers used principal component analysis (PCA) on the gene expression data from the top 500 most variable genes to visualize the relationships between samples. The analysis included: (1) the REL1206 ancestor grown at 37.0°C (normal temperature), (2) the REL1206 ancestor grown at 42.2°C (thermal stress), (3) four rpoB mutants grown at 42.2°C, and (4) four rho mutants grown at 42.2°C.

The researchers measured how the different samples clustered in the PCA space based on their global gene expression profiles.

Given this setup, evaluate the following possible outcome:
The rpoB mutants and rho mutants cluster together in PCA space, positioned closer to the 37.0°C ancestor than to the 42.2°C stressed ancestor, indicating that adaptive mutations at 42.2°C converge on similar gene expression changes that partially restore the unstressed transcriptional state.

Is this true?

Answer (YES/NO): NO